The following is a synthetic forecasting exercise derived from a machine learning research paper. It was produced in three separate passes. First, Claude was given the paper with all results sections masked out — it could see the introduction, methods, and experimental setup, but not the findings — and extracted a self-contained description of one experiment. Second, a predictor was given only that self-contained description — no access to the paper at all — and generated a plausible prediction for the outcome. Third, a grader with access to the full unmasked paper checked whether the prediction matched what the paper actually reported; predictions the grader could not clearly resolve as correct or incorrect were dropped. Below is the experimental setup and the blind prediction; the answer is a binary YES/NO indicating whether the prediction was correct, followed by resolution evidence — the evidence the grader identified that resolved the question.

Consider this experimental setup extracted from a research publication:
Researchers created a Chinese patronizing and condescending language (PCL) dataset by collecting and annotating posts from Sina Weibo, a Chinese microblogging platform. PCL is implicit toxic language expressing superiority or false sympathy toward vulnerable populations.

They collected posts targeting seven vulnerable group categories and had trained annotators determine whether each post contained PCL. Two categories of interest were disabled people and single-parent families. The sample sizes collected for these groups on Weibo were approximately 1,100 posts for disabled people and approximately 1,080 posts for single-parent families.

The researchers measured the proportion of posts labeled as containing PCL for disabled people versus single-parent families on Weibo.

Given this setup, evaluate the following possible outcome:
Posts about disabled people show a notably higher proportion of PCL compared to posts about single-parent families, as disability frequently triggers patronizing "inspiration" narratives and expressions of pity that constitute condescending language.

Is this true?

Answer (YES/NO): NO